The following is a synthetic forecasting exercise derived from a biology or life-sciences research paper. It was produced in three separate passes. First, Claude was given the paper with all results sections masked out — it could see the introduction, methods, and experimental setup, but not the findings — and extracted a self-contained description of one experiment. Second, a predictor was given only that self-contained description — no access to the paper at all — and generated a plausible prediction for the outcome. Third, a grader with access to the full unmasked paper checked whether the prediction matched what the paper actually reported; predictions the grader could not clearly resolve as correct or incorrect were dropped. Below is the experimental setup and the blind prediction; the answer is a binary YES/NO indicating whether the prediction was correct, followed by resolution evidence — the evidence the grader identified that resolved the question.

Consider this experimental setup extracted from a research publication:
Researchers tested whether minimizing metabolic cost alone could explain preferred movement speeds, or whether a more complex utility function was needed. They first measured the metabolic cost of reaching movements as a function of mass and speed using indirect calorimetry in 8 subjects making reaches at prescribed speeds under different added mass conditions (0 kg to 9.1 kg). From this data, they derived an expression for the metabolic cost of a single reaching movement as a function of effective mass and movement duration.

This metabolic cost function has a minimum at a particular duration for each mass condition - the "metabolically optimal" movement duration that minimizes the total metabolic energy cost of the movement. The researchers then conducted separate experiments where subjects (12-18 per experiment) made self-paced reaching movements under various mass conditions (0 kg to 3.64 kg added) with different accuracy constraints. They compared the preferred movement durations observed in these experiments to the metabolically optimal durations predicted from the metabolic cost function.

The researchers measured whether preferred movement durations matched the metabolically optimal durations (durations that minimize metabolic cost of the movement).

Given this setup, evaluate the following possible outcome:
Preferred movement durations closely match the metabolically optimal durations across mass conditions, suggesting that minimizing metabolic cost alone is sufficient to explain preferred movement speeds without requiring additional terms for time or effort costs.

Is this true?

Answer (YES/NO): NO